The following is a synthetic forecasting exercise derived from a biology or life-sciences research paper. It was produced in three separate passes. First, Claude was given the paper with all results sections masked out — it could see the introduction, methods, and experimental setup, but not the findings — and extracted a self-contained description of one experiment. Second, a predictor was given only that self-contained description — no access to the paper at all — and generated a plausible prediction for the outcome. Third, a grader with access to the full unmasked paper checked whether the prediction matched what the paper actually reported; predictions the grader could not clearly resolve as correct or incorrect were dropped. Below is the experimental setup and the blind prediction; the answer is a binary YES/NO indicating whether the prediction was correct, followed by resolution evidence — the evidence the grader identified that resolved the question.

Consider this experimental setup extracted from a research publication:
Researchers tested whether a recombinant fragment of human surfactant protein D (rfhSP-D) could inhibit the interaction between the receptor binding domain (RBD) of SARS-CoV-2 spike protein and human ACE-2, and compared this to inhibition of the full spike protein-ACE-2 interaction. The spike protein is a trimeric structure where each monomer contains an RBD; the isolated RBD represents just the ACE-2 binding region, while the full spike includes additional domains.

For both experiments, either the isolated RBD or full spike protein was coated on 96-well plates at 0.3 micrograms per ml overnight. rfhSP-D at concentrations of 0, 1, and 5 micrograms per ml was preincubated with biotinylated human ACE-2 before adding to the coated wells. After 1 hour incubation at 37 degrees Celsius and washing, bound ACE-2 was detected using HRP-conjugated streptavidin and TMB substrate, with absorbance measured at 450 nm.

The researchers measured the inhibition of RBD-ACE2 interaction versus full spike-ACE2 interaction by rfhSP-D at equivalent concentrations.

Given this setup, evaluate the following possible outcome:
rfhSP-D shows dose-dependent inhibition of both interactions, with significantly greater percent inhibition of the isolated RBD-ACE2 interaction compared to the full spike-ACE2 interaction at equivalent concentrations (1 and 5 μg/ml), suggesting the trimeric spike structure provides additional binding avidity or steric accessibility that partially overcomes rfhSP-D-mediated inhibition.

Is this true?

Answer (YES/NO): NO